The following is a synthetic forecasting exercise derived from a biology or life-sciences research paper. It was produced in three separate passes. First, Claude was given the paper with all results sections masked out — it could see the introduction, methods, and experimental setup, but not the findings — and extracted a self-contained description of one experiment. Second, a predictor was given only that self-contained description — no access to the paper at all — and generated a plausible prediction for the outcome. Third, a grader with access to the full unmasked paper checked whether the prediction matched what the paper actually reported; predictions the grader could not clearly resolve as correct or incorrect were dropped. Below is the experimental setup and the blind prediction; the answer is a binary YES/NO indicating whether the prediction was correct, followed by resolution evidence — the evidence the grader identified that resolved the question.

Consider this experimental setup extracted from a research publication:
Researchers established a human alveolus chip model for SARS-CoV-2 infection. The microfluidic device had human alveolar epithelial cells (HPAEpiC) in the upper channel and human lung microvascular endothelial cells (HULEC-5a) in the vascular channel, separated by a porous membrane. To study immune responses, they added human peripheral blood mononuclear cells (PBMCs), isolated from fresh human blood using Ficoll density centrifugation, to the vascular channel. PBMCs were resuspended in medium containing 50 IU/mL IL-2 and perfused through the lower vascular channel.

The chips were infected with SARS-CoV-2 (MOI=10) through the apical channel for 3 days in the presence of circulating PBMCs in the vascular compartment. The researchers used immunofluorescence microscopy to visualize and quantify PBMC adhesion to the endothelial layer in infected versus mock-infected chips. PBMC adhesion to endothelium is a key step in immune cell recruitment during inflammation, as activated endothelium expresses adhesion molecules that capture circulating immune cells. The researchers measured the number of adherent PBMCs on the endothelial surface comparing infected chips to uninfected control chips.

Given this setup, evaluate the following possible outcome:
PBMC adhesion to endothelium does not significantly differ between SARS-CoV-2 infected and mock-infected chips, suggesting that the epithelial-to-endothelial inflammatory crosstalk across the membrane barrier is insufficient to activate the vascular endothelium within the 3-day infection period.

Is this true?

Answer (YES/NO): NO